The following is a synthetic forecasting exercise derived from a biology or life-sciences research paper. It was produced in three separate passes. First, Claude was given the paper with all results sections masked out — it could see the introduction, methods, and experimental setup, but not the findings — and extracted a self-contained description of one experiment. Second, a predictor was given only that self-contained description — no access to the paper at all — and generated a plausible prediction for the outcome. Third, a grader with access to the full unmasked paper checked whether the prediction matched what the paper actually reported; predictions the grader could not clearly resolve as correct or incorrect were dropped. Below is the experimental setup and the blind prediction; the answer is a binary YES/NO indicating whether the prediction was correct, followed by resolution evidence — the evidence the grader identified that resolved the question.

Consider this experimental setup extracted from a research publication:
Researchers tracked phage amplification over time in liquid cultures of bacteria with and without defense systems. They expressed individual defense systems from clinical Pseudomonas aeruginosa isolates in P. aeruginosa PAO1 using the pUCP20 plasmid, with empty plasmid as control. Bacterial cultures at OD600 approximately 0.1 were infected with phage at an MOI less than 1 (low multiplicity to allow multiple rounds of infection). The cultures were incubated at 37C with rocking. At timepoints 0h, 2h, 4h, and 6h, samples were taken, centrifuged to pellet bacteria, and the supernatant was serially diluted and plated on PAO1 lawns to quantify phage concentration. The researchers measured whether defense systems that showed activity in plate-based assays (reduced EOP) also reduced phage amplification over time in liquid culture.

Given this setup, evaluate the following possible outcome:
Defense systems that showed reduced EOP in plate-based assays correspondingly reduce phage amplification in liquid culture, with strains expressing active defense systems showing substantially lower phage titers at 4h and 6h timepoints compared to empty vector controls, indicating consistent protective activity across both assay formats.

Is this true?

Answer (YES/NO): YES